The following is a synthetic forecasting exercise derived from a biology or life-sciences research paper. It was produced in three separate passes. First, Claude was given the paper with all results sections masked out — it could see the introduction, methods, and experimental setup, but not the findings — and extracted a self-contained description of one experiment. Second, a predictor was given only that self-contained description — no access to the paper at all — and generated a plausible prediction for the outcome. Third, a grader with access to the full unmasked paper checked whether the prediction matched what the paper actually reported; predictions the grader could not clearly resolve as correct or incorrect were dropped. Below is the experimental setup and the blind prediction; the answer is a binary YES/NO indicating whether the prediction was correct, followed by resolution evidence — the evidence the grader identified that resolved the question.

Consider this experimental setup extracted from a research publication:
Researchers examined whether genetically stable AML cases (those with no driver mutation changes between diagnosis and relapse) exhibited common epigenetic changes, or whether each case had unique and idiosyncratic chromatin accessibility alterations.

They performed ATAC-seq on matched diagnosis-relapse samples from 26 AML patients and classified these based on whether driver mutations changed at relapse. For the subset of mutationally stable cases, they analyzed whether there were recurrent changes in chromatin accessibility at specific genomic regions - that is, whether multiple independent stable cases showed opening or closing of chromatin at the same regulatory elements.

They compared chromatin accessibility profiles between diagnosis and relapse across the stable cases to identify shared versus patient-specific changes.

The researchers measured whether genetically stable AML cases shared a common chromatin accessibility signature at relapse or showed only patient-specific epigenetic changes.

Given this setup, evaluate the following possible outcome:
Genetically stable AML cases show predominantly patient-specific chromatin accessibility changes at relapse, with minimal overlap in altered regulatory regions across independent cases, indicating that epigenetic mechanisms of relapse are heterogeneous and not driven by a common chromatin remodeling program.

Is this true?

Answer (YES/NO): NO